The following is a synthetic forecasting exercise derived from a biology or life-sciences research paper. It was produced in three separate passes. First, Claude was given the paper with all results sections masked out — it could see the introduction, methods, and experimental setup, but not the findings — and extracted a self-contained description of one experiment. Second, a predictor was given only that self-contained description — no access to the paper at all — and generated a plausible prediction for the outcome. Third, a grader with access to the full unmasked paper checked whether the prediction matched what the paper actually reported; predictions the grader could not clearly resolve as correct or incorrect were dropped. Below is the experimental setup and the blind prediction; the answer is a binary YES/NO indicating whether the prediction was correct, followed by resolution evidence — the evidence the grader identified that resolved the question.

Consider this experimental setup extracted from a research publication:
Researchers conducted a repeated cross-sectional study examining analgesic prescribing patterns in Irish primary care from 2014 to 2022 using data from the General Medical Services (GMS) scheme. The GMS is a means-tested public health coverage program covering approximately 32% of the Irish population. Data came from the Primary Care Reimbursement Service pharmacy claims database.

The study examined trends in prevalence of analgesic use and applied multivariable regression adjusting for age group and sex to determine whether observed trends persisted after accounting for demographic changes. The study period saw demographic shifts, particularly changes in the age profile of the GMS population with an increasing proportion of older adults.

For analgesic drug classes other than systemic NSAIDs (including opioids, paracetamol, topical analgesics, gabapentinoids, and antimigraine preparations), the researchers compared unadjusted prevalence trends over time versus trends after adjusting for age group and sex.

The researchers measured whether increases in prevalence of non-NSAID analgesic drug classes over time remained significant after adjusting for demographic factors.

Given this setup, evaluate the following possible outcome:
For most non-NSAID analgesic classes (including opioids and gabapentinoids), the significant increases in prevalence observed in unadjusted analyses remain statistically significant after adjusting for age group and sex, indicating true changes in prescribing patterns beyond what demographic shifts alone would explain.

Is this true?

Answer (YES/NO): NO